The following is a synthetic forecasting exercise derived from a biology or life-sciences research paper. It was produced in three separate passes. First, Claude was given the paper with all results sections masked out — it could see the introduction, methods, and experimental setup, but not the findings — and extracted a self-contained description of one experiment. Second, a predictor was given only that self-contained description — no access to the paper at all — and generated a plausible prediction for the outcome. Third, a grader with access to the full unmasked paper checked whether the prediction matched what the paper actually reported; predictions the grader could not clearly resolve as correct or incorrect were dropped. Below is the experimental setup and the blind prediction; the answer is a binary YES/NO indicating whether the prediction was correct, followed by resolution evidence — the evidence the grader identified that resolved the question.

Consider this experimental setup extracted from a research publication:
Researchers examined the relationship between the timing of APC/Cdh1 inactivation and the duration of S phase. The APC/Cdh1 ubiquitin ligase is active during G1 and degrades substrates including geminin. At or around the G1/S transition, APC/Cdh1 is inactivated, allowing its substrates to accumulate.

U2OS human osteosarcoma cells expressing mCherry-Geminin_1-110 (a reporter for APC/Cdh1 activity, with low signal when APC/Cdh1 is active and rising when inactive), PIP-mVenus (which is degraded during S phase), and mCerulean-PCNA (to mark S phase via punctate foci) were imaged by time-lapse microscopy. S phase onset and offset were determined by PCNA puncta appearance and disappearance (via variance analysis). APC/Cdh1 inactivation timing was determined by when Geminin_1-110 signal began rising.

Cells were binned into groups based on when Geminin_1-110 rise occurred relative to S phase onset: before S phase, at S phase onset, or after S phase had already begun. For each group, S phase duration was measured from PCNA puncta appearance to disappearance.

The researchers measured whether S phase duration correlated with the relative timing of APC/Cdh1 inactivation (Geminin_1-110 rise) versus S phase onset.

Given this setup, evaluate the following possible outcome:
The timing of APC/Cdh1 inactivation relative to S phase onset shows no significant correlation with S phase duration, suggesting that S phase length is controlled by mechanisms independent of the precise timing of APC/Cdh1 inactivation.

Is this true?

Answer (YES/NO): NO